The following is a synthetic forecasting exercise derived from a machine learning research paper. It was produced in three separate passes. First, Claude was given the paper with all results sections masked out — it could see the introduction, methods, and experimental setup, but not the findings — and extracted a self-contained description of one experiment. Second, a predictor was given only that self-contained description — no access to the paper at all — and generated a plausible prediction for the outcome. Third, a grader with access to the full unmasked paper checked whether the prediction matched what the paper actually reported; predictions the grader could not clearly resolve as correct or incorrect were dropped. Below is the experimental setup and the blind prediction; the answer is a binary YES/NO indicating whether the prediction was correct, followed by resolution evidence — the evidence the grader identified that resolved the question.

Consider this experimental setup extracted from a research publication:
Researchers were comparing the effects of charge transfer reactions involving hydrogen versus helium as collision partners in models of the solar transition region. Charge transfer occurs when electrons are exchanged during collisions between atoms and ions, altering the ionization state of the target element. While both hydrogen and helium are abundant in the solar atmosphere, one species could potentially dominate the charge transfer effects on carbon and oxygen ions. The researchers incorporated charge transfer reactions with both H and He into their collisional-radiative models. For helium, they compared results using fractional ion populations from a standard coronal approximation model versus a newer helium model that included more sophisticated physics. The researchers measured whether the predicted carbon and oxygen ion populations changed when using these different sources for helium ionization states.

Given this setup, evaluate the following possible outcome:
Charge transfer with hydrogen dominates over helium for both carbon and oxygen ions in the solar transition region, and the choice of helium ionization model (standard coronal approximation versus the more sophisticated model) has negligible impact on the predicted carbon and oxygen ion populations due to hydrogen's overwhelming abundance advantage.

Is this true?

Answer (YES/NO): YES